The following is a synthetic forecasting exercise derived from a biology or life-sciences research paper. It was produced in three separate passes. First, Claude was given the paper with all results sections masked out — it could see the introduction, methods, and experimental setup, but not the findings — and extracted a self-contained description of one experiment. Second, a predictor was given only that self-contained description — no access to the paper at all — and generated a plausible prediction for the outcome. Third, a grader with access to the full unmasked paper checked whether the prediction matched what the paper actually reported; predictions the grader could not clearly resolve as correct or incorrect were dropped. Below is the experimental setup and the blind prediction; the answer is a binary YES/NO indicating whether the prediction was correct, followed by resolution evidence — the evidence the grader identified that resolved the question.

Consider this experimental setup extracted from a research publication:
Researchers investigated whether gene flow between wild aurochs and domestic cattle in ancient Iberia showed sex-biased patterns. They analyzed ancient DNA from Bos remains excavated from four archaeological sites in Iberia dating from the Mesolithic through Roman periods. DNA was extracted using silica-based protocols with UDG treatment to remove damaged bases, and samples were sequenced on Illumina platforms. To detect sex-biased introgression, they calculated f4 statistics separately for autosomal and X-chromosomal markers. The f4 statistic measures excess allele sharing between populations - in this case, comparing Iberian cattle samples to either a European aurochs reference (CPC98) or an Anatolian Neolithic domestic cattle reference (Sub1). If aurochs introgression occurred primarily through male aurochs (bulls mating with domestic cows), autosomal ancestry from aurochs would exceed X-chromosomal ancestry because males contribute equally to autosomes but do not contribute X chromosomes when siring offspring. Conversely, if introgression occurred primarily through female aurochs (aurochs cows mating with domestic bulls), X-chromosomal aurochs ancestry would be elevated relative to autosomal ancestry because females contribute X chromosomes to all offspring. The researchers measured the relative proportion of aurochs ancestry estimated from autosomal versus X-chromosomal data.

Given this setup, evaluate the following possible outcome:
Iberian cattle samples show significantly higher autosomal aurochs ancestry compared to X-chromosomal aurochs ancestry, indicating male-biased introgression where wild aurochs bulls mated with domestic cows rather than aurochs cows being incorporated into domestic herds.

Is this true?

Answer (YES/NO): YES